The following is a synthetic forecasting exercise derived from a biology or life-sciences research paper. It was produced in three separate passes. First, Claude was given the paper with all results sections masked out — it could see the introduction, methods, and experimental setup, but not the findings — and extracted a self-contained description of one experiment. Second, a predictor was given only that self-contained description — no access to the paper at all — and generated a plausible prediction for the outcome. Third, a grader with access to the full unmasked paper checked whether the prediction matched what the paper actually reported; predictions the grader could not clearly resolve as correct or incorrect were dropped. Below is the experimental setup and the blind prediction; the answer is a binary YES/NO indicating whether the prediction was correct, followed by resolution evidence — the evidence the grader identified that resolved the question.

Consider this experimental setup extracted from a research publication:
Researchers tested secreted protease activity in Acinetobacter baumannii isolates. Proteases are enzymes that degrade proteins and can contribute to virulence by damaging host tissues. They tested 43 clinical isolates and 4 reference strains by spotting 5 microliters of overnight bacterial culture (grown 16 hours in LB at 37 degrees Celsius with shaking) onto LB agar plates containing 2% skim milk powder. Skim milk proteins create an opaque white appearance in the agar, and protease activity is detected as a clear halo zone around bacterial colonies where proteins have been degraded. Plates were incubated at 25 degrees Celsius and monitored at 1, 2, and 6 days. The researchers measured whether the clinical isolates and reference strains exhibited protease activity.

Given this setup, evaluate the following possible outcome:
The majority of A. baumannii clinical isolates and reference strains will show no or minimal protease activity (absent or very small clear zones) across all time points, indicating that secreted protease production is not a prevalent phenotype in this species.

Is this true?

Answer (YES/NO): YES